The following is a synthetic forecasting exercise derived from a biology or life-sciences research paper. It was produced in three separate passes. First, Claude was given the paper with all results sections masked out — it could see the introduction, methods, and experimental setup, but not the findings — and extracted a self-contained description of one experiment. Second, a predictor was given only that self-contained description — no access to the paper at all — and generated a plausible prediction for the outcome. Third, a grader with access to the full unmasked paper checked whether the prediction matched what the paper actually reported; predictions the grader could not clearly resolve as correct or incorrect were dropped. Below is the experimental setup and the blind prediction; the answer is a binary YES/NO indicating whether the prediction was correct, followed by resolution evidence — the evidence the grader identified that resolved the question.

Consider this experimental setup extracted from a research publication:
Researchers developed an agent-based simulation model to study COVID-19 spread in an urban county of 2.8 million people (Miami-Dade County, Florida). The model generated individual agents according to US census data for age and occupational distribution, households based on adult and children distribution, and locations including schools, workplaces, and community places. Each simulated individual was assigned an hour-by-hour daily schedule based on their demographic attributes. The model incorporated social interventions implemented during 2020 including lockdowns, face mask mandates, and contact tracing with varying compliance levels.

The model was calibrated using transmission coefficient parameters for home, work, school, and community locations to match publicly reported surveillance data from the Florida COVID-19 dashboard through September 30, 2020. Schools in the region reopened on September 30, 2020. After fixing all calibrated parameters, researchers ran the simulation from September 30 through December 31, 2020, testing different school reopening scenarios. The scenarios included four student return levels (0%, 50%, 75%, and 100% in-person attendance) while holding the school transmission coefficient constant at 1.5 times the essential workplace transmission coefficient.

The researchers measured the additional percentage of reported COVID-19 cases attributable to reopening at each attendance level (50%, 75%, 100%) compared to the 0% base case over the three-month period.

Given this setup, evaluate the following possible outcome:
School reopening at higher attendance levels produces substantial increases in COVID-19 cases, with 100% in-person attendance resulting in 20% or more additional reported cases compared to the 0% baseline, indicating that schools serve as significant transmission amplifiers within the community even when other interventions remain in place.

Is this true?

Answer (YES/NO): NO